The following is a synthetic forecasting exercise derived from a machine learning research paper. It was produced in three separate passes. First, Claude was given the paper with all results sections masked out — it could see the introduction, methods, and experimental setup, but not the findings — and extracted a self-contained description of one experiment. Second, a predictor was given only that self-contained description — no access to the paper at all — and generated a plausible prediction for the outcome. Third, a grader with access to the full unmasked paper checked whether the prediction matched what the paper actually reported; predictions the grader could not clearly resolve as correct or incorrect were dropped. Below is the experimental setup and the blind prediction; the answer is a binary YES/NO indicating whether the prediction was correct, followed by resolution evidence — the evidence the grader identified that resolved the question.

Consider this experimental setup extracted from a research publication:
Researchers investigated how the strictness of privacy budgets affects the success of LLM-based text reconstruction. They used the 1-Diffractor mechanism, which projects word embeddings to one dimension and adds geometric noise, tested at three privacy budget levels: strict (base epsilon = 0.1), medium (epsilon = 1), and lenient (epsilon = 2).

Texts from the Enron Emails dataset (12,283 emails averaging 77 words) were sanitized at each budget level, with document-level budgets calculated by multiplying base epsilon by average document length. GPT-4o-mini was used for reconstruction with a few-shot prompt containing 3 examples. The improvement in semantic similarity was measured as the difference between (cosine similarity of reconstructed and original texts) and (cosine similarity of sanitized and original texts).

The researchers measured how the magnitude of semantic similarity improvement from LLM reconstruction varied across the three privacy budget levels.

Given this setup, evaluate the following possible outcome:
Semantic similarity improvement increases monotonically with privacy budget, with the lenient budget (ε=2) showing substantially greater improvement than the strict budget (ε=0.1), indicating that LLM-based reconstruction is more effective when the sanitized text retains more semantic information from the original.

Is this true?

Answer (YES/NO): NO